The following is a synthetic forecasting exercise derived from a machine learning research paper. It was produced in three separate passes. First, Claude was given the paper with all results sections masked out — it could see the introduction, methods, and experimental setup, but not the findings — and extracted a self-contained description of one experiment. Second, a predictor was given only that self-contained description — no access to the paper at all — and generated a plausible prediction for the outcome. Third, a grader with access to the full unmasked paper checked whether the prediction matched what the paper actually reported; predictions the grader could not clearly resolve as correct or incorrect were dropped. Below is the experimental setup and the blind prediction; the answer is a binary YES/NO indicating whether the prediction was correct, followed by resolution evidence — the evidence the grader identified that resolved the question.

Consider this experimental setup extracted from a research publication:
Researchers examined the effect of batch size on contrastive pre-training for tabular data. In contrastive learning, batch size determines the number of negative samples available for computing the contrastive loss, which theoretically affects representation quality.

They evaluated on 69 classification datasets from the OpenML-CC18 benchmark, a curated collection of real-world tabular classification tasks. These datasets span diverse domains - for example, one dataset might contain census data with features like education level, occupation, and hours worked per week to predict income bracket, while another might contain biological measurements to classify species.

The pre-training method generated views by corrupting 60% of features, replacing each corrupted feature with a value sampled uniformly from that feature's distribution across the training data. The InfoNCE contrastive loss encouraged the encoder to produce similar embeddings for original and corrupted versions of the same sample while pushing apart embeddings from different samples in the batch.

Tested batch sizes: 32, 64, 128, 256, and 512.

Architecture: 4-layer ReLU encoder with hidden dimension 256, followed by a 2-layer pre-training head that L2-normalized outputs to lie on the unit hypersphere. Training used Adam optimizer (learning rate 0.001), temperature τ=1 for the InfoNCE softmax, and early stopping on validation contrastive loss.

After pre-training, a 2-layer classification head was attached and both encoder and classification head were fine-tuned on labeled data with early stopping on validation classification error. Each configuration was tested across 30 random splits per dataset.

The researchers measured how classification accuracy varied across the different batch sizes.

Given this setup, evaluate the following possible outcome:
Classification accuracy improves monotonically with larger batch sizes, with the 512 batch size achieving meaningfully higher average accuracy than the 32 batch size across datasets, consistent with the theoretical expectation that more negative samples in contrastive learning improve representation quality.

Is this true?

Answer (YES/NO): NO